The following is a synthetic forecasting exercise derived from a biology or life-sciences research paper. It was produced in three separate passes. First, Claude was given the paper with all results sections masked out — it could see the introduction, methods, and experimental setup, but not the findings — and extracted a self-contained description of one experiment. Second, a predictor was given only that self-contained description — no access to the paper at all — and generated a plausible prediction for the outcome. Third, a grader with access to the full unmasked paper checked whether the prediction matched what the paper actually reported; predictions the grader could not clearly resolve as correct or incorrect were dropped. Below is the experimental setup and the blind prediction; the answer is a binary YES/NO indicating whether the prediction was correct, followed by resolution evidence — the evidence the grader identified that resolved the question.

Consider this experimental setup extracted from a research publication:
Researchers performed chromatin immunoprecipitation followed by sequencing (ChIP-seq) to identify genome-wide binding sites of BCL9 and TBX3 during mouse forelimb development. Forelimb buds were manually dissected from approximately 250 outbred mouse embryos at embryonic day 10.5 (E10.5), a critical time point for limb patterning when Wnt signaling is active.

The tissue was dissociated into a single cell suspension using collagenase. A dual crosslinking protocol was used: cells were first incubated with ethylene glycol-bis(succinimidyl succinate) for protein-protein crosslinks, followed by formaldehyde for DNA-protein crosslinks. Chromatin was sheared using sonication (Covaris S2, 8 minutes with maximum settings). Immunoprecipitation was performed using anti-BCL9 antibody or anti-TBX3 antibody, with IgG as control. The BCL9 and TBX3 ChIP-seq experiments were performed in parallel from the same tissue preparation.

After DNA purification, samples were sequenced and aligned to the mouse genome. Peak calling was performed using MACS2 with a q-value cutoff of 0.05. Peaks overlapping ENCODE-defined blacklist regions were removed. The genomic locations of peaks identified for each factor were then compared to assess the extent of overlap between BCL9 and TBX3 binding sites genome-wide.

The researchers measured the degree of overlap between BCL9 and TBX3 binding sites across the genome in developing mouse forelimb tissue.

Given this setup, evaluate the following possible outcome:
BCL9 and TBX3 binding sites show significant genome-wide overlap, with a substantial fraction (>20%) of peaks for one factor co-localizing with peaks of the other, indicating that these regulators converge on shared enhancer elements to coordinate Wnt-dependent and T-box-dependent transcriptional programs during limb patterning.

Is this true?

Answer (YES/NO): YES